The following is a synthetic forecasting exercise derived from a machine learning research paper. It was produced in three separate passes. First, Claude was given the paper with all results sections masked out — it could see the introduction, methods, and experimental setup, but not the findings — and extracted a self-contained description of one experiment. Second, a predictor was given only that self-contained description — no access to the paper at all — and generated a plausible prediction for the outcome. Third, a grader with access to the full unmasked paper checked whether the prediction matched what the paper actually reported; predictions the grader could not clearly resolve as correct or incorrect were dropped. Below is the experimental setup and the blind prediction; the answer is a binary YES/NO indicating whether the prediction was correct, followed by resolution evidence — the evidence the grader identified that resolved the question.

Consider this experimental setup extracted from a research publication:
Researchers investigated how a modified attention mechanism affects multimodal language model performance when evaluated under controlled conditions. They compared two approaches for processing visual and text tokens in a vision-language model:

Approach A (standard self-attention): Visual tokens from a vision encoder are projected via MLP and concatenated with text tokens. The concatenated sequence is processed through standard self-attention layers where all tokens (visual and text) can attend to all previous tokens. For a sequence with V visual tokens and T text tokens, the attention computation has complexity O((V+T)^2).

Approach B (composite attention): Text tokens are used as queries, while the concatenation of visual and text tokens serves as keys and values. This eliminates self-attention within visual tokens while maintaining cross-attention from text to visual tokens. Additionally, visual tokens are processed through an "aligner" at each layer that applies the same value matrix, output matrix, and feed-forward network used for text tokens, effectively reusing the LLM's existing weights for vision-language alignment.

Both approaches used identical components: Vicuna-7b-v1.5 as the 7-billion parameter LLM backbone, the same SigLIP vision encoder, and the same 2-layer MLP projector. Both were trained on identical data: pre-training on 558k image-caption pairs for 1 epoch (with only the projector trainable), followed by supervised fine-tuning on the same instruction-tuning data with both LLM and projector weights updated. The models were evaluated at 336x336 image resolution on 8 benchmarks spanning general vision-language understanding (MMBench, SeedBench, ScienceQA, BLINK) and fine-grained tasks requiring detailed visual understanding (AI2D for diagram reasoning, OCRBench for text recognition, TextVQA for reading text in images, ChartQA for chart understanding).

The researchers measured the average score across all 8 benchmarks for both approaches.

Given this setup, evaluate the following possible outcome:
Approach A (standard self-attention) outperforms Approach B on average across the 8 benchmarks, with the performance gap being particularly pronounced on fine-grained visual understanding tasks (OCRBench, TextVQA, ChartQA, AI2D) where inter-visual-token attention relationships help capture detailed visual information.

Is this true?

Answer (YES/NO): NO